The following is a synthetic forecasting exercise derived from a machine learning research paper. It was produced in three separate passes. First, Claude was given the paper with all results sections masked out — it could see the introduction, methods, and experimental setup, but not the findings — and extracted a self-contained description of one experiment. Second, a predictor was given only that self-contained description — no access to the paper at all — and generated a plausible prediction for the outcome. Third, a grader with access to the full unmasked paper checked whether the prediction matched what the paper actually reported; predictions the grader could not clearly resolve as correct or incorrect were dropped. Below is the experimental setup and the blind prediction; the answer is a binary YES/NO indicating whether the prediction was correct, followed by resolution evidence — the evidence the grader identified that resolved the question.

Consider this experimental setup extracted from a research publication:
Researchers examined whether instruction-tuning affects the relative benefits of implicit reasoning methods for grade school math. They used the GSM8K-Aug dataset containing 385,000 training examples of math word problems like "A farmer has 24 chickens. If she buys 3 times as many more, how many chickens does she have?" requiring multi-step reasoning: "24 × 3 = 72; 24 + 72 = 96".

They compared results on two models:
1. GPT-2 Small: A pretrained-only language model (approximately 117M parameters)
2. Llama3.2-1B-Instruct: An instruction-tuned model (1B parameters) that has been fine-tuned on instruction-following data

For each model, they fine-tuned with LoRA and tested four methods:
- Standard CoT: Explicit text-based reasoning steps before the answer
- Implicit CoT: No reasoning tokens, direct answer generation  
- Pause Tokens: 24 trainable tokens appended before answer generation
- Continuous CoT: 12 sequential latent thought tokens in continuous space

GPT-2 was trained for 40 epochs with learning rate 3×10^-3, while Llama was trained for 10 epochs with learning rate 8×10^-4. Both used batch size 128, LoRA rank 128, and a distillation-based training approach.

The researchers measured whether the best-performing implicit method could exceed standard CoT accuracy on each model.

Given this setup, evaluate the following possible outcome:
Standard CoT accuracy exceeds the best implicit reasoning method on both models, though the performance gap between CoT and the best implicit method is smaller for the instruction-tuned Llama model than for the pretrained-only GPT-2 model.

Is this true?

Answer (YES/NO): NO